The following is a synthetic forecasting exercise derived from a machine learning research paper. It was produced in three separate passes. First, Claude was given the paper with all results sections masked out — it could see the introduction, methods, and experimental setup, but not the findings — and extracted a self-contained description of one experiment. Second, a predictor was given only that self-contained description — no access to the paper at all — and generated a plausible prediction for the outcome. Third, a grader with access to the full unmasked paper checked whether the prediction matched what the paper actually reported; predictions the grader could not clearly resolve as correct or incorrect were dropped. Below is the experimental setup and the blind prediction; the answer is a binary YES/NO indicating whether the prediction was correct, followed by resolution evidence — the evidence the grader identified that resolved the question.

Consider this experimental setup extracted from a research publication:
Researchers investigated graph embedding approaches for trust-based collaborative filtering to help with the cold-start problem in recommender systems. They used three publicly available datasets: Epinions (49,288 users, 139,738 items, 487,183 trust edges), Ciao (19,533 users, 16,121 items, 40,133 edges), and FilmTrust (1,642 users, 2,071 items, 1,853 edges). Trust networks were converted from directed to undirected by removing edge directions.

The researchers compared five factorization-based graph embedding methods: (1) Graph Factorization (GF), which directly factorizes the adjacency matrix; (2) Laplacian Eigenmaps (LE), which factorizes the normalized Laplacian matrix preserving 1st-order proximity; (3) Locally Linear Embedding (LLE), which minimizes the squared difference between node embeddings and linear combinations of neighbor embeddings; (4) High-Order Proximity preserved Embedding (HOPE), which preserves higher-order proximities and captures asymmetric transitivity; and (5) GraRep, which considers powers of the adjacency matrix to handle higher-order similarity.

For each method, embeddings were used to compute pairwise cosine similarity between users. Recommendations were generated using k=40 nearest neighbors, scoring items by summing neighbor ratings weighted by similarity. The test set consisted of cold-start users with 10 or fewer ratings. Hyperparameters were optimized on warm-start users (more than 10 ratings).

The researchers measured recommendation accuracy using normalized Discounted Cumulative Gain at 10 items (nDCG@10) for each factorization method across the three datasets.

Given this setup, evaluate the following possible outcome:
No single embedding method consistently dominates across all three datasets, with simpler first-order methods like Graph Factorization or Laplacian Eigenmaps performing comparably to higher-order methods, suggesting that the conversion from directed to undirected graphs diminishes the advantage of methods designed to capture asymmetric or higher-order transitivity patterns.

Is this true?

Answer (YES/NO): NO